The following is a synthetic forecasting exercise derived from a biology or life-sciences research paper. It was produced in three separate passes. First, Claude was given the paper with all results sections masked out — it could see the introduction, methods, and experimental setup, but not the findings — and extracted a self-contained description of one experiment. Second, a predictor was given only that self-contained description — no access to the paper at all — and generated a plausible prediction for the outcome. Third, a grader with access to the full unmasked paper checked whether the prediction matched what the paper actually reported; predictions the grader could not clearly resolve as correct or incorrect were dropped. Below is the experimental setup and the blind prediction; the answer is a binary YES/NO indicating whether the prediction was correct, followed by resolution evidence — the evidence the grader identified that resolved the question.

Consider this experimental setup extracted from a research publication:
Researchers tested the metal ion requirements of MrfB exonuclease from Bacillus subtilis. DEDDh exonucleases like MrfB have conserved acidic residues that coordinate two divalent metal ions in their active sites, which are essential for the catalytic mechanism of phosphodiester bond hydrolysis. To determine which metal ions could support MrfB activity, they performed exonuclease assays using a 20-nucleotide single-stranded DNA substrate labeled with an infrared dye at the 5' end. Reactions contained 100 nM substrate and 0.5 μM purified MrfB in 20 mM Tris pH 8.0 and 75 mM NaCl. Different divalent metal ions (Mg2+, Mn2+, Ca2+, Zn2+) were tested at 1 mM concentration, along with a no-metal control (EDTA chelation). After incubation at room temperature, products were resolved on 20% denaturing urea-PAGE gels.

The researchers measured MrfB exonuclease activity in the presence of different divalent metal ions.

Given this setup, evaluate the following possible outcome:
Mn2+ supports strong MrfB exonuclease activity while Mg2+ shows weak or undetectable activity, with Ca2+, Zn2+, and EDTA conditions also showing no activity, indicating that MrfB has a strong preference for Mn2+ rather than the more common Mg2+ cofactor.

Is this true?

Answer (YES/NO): NO